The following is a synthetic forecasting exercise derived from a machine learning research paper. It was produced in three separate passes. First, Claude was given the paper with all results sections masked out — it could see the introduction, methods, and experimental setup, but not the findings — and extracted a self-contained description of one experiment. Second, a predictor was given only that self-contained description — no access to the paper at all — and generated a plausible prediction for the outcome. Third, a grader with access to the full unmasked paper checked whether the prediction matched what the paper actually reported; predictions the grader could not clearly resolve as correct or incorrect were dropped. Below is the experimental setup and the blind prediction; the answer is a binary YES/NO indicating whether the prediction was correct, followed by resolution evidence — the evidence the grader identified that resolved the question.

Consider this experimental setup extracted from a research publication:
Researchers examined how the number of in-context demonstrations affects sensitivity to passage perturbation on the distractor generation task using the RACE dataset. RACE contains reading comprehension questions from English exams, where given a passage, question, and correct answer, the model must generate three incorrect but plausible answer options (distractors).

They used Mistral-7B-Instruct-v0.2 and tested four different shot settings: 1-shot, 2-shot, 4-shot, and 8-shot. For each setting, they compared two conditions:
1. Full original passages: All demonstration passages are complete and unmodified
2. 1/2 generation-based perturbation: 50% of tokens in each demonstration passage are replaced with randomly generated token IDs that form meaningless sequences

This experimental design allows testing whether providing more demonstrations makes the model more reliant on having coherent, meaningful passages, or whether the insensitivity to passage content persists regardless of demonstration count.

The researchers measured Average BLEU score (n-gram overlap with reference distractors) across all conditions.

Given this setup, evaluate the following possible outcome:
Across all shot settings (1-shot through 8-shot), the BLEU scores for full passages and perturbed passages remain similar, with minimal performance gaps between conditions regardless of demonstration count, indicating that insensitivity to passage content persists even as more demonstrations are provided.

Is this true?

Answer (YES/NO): YES